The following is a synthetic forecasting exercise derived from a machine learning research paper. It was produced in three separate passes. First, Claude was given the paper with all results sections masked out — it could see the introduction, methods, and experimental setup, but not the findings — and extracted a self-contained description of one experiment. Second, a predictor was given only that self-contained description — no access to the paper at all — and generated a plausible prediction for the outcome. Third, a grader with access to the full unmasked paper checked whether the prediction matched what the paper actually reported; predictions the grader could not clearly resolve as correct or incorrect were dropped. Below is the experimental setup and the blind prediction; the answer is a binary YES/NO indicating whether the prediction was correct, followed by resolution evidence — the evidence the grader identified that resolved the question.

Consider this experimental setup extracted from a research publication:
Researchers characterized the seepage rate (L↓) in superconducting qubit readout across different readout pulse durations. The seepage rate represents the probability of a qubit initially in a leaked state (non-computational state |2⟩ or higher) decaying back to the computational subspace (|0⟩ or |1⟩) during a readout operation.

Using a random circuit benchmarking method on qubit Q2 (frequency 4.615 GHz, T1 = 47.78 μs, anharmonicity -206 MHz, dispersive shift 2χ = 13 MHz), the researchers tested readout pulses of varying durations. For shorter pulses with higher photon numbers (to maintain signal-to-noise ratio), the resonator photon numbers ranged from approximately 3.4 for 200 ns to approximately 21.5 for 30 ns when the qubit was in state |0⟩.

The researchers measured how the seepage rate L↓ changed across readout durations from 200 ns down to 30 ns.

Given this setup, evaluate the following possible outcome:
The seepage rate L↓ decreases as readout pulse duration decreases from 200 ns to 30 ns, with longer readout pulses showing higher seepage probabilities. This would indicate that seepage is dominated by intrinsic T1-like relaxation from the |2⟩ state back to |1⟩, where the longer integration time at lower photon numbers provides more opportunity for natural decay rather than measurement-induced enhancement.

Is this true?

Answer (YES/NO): YES